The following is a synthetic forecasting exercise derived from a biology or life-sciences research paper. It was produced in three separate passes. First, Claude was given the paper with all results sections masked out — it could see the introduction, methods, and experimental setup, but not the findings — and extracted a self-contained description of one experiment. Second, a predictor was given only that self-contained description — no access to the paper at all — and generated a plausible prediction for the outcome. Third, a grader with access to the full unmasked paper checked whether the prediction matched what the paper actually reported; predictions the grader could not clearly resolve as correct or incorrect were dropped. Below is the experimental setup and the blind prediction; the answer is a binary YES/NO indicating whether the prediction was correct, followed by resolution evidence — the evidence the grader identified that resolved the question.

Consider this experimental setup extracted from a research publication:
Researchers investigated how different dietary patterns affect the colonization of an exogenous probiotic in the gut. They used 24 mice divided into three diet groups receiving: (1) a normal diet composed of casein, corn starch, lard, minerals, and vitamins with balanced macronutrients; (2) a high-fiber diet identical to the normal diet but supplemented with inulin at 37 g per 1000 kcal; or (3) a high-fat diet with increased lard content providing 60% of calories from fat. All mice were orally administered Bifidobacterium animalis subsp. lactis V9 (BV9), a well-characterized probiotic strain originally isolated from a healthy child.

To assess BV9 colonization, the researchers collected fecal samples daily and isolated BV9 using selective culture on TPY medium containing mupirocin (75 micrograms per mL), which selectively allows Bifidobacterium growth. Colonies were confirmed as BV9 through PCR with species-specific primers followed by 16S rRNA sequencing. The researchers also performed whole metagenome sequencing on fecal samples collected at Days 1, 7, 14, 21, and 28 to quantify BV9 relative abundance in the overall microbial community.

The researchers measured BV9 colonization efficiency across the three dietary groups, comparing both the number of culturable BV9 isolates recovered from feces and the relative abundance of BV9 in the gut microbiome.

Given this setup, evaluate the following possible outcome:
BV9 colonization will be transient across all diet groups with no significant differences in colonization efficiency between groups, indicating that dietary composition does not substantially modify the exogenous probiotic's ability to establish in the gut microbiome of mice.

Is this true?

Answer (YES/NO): NO